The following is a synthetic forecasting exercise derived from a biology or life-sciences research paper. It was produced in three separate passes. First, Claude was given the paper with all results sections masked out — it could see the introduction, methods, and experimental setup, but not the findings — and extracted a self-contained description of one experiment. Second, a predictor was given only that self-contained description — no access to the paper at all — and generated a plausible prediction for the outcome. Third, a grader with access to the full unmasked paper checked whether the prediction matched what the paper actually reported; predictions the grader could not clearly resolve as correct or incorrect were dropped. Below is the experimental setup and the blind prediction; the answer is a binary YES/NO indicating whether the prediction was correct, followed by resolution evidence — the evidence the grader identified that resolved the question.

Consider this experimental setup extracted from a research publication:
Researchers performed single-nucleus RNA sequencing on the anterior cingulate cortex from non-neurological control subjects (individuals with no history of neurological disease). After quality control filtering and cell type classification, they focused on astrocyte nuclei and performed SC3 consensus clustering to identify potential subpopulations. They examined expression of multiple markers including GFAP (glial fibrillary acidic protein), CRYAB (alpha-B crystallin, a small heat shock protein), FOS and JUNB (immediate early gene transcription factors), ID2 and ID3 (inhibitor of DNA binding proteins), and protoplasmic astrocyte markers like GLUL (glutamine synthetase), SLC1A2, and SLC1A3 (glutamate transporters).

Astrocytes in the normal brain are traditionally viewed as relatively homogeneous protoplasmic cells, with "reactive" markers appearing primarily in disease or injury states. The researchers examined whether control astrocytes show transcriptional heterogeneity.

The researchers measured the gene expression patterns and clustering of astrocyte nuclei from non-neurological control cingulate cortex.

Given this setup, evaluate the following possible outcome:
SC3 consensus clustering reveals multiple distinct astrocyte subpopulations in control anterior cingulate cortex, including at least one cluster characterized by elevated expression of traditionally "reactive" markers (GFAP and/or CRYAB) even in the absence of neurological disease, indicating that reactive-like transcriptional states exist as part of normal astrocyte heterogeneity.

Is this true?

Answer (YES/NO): YES